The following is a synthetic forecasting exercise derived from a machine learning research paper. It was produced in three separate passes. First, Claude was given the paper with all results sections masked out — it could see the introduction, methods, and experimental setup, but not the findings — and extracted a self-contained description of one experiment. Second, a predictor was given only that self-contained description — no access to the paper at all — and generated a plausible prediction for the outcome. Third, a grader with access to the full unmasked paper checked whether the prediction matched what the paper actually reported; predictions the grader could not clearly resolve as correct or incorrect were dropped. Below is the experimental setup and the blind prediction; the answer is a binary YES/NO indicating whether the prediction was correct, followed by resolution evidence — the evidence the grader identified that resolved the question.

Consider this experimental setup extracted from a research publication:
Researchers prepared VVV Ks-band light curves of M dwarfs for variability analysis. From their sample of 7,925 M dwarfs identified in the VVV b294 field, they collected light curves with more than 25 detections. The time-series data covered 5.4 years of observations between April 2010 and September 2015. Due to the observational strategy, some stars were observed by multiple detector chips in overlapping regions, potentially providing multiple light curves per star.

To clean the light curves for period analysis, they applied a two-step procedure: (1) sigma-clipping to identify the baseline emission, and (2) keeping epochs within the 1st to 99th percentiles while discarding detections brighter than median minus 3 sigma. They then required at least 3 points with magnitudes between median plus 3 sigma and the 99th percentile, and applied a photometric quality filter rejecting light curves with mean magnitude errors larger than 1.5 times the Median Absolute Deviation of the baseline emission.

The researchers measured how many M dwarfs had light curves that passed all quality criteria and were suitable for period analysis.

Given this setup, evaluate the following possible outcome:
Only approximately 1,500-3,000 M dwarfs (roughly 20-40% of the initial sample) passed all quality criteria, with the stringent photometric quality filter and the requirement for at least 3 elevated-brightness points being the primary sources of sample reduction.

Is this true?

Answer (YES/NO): NO